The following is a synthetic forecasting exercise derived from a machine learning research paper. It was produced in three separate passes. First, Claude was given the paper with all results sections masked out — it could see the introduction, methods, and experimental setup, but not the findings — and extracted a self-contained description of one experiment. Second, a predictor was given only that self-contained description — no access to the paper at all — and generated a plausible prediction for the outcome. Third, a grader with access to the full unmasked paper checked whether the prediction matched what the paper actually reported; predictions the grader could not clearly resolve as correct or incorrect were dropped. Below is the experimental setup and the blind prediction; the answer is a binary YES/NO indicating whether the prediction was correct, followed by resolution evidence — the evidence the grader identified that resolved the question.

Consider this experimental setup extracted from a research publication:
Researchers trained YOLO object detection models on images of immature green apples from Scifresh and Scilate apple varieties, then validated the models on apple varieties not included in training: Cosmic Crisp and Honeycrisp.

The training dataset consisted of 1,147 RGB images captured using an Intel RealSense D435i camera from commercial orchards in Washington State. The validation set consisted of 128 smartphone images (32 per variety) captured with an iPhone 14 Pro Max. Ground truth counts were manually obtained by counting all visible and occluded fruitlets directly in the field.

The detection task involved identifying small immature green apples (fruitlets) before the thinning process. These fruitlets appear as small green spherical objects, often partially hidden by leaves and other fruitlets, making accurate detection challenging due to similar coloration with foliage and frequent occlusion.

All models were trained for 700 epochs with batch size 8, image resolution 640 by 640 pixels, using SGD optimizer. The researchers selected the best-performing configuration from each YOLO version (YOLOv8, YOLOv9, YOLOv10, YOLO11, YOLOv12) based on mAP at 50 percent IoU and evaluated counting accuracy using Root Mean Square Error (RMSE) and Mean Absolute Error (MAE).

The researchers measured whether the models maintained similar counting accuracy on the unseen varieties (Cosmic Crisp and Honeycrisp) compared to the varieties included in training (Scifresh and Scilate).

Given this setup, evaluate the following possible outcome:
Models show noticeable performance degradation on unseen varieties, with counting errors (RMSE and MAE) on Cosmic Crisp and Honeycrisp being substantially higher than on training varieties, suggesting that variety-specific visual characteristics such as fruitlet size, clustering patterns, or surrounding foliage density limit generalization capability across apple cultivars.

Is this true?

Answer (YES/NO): NO